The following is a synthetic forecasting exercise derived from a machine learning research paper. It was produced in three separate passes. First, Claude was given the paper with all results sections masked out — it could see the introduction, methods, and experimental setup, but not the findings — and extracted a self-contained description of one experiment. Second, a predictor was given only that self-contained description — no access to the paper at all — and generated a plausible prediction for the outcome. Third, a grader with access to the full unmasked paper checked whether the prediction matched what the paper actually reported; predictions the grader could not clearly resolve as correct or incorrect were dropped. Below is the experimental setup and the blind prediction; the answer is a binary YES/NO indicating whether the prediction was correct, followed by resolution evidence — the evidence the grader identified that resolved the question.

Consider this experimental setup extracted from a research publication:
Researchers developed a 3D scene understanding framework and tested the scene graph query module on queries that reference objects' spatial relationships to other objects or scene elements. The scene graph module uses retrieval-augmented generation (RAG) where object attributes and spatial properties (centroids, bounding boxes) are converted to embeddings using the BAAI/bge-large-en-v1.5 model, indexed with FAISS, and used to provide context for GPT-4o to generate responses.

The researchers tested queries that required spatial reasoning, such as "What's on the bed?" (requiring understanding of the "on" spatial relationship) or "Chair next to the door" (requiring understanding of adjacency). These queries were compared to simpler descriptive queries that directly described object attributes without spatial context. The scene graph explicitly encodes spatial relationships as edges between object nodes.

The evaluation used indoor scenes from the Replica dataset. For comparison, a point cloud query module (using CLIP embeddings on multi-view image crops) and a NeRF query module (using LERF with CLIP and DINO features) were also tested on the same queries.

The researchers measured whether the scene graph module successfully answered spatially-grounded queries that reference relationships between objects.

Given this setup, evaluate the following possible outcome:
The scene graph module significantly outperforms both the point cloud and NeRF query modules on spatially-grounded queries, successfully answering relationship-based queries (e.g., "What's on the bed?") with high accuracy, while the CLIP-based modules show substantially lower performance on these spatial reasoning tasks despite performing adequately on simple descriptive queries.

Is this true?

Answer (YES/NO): NO